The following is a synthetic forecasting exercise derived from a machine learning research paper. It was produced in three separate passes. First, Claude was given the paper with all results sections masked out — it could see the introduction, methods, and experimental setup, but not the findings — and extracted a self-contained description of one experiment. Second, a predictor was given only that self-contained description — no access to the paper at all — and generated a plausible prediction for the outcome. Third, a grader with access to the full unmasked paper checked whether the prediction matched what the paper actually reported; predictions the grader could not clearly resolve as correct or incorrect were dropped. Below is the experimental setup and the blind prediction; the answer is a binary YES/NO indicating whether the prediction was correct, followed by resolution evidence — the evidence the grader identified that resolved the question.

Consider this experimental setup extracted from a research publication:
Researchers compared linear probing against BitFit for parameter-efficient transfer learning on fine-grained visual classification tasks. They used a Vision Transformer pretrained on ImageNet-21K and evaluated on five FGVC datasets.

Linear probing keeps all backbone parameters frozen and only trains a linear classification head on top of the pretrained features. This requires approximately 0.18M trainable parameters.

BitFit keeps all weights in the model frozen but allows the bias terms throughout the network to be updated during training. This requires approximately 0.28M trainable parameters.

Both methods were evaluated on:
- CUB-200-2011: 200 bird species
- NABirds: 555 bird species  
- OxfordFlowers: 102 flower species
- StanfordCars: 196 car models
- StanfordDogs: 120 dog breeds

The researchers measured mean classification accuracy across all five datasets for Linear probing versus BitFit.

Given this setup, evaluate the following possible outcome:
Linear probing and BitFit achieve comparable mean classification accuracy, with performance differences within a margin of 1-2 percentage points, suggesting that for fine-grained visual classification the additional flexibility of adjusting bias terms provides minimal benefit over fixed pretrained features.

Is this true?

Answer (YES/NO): NO